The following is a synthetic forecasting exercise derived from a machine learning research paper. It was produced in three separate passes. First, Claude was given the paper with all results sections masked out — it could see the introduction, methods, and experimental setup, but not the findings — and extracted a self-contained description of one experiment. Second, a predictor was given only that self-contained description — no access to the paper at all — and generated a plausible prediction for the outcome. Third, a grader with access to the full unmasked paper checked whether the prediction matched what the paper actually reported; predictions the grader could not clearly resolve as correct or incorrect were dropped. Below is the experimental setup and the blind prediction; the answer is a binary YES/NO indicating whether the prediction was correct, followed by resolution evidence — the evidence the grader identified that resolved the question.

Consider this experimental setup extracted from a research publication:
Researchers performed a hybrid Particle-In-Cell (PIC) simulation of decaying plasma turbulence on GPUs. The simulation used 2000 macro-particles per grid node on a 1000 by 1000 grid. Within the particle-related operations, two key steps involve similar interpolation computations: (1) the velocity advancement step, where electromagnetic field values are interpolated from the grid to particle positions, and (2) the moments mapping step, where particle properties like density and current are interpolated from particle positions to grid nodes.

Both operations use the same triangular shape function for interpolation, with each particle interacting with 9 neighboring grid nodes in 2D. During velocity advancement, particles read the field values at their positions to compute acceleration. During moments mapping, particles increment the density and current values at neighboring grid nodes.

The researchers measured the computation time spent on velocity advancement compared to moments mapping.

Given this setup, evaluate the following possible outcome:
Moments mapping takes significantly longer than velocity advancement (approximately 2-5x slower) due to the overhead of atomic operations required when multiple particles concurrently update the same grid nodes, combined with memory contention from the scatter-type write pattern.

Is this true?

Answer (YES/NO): NO